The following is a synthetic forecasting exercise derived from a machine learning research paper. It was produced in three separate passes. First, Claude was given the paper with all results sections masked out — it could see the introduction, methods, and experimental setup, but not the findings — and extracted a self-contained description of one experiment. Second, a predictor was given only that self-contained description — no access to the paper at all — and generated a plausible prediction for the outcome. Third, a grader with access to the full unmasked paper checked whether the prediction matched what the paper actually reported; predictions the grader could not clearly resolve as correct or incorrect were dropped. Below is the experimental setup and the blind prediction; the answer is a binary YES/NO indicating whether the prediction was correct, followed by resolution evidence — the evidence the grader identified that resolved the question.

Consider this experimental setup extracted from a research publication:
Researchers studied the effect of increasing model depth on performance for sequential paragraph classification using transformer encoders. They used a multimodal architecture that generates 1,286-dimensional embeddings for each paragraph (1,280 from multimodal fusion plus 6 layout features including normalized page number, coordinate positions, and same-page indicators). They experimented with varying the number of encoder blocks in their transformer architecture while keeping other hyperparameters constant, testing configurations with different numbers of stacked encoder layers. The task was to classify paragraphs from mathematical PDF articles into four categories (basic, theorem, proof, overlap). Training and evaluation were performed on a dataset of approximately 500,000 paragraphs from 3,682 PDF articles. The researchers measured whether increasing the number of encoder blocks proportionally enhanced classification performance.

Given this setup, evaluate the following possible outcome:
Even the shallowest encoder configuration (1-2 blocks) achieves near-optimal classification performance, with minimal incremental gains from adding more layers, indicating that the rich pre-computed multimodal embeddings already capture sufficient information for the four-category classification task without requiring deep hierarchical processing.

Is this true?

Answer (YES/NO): NO